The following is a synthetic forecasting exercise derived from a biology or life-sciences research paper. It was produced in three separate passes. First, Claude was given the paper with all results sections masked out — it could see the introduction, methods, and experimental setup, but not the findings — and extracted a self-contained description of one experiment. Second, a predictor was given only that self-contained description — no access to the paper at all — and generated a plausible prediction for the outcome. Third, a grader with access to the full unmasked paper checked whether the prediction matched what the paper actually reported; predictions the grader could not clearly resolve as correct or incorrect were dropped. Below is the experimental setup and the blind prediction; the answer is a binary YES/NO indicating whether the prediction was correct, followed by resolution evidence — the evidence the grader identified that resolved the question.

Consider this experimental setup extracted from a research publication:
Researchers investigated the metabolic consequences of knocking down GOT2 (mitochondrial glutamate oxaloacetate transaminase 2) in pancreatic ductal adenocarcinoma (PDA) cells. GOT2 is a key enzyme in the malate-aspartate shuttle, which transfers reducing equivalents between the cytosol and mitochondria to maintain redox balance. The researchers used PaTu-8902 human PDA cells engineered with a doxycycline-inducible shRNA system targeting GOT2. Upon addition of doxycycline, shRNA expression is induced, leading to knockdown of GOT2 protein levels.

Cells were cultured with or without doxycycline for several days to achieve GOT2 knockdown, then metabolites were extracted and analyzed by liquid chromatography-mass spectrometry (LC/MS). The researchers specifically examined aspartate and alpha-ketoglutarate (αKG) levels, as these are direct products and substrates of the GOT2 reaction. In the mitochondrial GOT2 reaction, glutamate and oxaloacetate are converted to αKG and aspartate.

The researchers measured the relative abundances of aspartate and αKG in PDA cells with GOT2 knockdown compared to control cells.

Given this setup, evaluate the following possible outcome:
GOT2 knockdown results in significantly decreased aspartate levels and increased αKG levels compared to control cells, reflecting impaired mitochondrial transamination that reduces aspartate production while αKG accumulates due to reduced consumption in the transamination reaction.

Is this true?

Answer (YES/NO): NO